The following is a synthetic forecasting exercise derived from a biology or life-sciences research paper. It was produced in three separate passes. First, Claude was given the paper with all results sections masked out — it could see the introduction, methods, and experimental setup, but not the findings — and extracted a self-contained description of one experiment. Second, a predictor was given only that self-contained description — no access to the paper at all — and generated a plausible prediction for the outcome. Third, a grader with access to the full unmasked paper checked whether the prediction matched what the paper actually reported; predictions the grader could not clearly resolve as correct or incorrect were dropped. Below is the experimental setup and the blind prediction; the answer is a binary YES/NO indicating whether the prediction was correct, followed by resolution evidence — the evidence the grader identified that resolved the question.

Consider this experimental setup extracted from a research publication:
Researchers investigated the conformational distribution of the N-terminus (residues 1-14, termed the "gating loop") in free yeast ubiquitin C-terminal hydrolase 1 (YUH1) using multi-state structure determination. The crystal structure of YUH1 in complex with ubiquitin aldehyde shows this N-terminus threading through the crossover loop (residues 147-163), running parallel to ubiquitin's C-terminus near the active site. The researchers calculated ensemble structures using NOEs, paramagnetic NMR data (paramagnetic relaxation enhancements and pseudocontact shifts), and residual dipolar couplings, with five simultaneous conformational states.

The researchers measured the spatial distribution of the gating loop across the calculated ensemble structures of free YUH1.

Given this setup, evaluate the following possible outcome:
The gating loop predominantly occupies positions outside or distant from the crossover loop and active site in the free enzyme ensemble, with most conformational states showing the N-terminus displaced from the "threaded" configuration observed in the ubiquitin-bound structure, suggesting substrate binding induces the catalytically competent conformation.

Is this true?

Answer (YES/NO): NO